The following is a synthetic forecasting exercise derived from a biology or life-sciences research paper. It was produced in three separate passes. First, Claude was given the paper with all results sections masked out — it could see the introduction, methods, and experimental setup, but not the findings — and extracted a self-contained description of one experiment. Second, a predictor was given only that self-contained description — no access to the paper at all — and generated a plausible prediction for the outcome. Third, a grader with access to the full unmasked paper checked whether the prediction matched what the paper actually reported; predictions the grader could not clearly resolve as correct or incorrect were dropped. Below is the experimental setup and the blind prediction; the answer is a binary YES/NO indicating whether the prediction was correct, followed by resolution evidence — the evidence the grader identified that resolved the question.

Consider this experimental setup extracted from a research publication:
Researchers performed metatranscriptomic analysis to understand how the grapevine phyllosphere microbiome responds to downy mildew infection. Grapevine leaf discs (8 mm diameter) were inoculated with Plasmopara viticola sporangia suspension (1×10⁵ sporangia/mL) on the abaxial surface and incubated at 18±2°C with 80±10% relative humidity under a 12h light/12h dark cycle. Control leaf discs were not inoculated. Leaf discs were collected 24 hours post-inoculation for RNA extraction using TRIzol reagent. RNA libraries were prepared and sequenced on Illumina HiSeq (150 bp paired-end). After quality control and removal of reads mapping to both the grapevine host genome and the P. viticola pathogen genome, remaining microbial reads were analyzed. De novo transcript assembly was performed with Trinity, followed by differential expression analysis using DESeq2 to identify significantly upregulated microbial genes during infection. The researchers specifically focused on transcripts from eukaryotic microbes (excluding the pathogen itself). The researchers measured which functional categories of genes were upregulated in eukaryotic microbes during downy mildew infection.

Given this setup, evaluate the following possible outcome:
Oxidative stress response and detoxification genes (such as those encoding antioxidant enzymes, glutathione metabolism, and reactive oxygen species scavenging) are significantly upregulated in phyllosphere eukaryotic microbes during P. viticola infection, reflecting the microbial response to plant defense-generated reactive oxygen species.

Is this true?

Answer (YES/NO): NO